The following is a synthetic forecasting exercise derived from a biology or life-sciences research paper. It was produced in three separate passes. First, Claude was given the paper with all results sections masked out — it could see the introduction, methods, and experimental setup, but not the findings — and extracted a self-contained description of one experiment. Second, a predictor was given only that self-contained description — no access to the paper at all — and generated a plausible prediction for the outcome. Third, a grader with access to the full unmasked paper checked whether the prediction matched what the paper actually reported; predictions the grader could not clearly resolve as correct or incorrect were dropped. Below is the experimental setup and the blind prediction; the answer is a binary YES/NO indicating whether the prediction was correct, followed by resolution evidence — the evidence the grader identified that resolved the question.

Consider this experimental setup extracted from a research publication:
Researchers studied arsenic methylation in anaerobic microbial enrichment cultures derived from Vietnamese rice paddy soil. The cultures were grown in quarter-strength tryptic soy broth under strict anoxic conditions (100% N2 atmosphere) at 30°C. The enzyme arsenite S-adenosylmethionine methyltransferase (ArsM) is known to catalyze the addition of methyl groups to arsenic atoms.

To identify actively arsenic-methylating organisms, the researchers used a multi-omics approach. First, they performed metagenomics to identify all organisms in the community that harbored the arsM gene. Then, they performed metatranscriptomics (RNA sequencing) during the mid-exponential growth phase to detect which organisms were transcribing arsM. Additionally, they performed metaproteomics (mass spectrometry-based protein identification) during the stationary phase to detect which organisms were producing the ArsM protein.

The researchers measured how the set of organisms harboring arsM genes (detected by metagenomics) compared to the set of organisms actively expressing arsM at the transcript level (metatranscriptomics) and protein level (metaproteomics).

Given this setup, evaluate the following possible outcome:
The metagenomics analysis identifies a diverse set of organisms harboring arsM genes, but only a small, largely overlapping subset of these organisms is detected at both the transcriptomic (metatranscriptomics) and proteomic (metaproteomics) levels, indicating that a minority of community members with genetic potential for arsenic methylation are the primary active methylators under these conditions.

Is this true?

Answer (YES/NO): NO